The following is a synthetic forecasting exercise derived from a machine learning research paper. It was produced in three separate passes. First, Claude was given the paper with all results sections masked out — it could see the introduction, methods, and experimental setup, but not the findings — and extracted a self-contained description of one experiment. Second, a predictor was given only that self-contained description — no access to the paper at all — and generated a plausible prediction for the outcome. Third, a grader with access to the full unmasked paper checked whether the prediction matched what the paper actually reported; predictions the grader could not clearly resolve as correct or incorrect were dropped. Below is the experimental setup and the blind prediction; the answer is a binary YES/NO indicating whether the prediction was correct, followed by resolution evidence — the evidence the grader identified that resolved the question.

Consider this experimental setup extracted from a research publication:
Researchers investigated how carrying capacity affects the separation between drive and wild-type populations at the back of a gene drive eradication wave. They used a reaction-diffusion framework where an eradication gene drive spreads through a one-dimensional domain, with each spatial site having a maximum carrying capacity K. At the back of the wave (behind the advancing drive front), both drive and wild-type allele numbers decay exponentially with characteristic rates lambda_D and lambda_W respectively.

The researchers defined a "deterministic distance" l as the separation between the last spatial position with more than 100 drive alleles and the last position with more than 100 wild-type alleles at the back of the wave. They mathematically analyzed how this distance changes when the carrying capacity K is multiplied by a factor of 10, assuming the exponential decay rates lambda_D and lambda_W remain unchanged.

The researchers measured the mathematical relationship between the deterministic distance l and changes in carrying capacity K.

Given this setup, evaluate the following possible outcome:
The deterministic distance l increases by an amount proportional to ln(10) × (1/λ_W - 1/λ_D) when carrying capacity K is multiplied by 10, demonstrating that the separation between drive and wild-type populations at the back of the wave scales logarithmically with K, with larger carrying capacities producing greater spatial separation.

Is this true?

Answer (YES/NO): NO